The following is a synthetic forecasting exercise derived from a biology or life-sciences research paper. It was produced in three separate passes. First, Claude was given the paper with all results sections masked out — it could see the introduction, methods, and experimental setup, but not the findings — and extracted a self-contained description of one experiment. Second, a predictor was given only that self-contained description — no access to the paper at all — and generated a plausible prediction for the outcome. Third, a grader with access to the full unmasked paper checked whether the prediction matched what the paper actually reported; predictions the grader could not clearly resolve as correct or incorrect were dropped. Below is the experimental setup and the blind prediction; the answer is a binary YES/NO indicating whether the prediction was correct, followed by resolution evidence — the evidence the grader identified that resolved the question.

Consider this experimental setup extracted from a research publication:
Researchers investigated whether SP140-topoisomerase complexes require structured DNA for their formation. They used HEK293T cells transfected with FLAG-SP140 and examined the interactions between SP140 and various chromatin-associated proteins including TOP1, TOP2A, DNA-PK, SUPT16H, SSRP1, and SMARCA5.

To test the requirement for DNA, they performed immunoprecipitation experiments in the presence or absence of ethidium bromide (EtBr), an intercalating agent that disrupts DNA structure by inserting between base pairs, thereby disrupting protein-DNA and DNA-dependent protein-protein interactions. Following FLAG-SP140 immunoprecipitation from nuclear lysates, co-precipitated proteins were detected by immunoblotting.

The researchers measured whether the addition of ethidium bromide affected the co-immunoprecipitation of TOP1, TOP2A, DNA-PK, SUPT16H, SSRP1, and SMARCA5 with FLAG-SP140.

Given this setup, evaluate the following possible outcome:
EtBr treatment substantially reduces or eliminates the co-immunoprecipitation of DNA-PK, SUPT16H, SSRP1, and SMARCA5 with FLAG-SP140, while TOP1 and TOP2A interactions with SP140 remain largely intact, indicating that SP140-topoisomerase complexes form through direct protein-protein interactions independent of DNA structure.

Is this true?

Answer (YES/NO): NO